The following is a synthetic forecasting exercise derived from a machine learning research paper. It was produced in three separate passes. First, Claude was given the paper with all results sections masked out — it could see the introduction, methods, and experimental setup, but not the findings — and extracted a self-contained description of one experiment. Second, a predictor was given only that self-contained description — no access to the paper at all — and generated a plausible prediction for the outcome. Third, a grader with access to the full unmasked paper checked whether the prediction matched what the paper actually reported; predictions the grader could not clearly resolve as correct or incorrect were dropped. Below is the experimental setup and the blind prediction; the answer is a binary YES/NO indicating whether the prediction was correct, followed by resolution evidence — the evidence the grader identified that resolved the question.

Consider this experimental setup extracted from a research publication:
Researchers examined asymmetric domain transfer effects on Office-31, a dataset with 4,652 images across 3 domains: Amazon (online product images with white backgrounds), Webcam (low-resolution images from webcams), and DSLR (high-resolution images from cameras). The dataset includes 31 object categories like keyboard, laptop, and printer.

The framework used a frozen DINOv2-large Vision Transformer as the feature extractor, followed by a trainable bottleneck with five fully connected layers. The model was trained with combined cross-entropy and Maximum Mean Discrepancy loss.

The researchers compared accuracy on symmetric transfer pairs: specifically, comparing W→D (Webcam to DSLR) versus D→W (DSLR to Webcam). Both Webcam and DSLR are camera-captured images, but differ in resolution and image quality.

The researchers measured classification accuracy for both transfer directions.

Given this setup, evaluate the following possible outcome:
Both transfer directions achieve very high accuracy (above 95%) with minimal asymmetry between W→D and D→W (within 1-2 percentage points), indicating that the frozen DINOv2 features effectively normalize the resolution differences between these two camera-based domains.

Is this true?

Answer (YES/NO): YES